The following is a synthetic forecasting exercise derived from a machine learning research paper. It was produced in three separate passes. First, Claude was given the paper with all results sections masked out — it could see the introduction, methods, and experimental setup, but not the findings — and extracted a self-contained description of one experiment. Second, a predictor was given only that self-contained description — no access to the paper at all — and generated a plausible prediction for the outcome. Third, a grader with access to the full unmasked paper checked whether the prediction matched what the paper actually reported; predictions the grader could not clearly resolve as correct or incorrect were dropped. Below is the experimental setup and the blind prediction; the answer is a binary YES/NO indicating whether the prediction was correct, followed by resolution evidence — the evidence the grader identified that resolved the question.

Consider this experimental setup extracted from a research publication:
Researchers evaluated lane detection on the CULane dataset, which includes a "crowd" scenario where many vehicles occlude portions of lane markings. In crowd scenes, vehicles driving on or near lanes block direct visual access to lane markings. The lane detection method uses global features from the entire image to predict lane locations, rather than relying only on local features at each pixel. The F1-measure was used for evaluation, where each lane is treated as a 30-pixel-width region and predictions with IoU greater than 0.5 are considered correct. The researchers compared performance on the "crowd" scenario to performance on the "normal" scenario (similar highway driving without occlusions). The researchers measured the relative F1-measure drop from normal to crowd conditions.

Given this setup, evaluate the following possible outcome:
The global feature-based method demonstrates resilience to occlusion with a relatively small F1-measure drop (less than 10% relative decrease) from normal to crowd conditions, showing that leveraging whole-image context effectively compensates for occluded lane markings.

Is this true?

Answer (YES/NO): NO